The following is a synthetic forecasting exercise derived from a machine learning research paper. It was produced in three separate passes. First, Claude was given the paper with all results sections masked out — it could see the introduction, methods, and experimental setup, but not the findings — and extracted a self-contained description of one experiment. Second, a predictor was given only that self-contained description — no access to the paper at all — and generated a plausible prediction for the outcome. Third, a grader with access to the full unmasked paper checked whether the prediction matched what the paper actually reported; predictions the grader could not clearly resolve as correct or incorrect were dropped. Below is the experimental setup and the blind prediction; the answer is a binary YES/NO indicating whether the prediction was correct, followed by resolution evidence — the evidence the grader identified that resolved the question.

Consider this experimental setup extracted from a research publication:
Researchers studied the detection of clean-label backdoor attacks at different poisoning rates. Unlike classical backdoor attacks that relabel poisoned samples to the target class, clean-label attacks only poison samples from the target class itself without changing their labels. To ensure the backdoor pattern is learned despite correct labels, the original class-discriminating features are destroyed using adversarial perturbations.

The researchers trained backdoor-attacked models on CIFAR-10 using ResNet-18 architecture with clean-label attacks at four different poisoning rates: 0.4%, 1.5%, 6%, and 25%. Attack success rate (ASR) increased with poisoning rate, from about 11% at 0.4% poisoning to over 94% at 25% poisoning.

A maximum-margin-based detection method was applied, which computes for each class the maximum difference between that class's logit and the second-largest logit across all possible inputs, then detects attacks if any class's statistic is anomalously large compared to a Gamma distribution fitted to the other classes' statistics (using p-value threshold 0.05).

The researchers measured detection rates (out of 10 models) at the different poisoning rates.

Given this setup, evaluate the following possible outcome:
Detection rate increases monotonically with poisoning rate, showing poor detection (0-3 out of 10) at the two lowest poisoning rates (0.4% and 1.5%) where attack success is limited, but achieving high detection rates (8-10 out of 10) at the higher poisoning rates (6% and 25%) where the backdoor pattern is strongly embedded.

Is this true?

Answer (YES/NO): NO